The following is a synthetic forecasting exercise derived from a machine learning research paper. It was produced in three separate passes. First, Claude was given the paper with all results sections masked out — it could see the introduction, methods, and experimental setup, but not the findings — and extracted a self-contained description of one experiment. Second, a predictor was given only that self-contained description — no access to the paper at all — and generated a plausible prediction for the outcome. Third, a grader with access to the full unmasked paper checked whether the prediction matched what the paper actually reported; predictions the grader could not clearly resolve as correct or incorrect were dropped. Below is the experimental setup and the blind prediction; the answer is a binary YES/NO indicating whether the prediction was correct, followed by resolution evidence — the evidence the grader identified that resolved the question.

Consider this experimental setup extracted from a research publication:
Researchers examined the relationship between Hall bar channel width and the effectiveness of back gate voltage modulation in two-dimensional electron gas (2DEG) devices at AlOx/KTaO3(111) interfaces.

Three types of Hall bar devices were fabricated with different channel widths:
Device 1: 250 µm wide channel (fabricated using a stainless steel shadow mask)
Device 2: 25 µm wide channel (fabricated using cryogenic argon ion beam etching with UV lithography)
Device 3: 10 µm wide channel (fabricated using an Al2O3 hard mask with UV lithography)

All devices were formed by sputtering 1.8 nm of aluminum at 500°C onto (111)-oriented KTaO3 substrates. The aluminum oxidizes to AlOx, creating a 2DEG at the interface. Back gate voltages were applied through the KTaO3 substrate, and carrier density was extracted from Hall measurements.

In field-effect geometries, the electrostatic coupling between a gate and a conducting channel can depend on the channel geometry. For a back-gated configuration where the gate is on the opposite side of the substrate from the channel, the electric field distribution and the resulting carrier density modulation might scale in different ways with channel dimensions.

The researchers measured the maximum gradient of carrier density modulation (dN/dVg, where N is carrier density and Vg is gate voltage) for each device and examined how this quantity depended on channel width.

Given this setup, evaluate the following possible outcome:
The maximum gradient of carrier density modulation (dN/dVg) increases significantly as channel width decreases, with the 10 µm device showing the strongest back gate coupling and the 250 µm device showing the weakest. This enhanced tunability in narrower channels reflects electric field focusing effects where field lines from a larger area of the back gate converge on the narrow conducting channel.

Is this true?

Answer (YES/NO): YES